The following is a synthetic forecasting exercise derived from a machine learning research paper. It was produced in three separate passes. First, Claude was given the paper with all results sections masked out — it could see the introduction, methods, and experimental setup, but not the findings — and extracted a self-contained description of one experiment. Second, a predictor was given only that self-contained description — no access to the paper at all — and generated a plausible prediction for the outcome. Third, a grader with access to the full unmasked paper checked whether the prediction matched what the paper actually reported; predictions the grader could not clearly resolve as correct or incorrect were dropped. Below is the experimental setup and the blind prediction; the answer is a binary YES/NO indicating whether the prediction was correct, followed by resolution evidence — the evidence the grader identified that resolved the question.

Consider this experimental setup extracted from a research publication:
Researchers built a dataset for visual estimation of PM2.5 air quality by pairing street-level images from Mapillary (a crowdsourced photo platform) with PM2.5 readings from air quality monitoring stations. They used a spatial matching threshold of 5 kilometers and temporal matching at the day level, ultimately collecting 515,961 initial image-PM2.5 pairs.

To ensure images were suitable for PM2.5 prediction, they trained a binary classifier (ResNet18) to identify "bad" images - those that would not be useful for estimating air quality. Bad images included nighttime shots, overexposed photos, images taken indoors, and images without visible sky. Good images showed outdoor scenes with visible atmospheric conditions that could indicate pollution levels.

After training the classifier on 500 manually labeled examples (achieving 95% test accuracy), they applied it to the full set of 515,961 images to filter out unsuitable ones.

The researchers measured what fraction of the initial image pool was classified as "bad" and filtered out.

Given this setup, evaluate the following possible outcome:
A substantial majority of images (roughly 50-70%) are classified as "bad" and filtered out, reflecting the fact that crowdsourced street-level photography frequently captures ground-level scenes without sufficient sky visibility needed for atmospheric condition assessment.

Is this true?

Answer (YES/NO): NO